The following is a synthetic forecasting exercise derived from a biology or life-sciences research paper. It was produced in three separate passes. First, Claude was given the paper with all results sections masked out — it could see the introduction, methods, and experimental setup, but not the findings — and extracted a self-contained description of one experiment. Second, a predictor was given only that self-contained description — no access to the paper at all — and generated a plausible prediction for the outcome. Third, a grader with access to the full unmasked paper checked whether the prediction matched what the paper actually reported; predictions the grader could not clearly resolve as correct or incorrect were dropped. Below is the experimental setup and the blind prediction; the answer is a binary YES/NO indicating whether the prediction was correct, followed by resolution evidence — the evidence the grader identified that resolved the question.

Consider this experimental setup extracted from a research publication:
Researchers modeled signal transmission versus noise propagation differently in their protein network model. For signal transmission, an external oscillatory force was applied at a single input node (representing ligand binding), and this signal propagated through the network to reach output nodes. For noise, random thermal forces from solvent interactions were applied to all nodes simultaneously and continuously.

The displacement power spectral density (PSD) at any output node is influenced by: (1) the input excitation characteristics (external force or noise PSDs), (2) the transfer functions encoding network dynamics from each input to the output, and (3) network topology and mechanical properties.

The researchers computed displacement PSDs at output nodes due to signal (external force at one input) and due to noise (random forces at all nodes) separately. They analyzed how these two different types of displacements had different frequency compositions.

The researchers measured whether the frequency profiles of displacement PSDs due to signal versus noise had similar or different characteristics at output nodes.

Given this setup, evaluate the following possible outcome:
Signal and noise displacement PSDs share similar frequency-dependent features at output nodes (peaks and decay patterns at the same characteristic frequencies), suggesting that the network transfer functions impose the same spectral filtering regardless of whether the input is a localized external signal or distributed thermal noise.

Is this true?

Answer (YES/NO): NO